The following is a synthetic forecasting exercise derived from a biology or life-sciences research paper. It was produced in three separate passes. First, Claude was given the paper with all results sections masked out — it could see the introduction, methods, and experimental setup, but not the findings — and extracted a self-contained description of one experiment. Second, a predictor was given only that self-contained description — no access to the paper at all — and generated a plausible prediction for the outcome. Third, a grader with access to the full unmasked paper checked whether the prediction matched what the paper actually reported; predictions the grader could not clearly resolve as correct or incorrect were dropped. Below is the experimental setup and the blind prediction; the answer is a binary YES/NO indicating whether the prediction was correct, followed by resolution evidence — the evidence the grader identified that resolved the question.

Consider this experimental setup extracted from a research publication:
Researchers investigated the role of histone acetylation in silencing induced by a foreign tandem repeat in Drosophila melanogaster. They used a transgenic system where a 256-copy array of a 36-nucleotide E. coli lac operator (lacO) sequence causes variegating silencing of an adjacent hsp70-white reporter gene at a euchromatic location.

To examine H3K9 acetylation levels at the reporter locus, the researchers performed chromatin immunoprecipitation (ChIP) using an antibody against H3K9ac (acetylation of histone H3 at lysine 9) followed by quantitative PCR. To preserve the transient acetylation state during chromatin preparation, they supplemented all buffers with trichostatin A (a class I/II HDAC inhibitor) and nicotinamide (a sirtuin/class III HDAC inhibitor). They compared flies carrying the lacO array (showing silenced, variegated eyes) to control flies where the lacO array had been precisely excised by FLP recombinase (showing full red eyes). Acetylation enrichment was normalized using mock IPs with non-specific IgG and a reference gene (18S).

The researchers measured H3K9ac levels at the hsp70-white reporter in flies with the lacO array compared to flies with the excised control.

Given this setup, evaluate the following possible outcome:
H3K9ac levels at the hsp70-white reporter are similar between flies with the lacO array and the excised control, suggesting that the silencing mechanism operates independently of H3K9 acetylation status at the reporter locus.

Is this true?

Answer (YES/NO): NO